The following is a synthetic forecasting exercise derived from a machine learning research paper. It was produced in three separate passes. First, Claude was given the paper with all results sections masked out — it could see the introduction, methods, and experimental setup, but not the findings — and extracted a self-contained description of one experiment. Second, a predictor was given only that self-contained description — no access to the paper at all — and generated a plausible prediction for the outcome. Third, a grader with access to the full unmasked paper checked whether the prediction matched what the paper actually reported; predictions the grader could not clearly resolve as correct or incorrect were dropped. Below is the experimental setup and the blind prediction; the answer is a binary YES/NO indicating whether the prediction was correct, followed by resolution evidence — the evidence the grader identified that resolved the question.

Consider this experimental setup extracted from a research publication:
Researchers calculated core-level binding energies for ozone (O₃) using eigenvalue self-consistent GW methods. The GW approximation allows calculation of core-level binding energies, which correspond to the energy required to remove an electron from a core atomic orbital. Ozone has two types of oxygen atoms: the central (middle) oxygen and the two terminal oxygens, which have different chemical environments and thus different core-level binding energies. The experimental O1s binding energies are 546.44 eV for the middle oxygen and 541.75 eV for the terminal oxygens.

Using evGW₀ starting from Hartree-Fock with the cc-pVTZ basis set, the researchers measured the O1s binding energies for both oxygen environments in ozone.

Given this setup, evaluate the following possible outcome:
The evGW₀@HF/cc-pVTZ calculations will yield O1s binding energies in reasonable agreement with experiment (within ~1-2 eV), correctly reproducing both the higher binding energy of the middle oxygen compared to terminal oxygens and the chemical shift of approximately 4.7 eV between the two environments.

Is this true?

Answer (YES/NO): NO